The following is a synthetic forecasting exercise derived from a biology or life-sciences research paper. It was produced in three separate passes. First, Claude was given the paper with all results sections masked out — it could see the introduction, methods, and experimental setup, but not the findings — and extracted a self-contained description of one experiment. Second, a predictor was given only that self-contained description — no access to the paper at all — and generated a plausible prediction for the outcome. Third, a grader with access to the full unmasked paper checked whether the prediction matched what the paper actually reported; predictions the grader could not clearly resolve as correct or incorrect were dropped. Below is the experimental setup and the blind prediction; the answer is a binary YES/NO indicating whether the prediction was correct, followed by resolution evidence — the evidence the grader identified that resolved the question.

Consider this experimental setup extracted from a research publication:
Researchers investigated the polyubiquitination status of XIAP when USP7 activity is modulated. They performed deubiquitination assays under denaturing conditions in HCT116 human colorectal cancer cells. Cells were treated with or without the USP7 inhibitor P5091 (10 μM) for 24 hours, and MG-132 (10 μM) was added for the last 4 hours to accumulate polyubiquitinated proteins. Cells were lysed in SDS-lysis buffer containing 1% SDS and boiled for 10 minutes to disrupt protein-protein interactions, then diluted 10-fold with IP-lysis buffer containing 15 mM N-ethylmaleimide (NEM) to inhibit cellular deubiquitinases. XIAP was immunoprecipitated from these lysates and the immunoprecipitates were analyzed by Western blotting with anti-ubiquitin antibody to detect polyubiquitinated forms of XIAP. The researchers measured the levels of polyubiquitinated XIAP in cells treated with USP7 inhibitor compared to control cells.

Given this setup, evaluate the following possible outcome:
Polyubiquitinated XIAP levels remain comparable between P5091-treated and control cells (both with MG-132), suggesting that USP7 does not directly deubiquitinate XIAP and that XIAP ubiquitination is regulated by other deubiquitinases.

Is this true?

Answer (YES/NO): NO